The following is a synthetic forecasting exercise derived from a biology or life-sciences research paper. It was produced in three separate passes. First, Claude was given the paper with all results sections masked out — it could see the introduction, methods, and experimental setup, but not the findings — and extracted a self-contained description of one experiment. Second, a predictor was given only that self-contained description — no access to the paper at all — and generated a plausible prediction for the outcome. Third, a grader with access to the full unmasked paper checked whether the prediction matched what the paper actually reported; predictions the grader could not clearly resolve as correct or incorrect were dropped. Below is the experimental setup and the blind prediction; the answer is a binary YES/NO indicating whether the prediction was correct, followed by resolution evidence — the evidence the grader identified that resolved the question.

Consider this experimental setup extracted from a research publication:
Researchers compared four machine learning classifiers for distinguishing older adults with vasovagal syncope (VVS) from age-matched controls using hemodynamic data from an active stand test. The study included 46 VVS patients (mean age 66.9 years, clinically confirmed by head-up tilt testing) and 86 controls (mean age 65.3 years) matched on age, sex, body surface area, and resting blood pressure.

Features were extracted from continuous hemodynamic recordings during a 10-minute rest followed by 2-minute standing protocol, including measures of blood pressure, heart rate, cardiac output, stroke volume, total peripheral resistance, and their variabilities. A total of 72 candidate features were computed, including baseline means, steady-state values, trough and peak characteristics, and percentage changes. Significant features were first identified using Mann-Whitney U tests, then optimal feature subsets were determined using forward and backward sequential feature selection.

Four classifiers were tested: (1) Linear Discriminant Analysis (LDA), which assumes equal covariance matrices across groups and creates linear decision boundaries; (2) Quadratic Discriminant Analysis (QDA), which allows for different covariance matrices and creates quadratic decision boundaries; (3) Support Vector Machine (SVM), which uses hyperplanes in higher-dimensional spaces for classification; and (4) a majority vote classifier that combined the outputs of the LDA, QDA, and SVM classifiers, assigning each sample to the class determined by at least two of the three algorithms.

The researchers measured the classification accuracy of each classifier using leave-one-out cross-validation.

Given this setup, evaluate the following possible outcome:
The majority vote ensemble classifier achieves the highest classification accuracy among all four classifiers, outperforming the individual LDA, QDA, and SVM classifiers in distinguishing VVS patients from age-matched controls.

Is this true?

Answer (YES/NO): NO